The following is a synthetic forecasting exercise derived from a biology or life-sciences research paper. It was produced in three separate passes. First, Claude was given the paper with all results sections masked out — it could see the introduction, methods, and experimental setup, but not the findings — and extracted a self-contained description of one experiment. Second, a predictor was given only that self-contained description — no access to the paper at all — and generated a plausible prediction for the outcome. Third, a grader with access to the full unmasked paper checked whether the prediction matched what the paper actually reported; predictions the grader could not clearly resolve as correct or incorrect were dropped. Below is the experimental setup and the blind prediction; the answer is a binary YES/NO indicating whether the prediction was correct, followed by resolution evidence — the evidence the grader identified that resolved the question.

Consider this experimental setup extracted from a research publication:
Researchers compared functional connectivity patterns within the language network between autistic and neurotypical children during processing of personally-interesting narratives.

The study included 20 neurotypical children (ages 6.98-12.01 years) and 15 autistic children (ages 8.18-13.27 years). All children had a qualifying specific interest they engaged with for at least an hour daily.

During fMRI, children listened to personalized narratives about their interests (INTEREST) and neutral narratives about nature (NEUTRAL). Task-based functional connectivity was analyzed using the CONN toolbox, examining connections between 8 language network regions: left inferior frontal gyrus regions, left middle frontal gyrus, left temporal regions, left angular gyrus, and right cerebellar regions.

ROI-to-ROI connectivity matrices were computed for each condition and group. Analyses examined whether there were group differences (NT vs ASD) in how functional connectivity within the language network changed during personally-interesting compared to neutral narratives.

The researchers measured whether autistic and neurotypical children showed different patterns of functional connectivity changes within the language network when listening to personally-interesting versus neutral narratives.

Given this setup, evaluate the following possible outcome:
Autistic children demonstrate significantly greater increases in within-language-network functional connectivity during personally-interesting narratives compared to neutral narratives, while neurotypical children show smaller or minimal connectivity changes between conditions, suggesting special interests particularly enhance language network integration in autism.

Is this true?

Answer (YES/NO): NO